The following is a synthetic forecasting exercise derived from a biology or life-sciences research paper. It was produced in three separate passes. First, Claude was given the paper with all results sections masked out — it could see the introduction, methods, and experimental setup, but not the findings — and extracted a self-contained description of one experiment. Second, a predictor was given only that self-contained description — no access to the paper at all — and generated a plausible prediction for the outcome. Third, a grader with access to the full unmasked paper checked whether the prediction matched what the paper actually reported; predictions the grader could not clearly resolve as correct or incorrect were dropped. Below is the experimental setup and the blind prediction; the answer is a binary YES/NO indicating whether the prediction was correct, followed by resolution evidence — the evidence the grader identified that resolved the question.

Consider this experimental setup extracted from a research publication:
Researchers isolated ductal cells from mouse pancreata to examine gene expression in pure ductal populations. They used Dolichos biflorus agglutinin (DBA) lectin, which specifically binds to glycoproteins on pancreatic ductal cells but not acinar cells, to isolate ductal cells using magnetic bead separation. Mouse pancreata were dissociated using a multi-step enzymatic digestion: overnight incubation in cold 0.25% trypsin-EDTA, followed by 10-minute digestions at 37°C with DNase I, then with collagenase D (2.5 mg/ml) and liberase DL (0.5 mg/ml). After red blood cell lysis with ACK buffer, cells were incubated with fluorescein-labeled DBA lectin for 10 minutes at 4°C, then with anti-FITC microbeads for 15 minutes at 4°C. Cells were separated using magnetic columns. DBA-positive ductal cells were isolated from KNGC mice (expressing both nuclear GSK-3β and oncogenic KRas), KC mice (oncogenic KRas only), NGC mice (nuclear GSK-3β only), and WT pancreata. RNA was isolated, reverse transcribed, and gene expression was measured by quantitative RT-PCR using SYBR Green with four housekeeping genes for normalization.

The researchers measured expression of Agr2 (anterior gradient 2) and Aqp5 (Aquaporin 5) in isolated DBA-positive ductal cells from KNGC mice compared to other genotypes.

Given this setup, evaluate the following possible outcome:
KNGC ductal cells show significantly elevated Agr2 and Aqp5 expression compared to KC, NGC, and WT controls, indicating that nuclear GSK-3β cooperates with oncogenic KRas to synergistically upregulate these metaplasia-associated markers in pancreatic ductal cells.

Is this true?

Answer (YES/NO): YES